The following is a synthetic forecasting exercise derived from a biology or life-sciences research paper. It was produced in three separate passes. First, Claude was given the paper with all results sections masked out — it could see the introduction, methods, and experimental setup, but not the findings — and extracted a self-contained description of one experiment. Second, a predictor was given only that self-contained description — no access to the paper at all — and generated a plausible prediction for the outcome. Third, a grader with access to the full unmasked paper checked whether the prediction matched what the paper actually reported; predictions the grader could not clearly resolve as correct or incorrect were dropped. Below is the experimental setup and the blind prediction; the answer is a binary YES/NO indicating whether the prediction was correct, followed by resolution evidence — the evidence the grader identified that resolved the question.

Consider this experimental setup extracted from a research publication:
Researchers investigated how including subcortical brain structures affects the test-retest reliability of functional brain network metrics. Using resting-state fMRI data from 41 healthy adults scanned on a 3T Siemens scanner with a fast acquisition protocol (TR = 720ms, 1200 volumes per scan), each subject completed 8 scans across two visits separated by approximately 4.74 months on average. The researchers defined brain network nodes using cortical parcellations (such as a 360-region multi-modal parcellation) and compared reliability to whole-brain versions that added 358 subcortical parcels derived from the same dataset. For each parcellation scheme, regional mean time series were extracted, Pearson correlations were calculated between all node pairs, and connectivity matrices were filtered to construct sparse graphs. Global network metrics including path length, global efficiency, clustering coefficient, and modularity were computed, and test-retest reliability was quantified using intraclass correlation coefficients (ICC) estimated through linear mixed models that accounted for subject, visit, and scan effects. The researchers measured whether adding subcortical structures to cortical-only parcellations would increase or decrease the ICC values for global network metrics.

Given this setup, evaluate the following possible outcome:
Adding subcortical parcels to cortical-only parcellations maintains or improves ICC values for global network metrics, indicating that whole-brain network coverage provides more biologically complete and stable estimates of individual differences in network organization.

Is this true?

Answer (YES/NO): YES